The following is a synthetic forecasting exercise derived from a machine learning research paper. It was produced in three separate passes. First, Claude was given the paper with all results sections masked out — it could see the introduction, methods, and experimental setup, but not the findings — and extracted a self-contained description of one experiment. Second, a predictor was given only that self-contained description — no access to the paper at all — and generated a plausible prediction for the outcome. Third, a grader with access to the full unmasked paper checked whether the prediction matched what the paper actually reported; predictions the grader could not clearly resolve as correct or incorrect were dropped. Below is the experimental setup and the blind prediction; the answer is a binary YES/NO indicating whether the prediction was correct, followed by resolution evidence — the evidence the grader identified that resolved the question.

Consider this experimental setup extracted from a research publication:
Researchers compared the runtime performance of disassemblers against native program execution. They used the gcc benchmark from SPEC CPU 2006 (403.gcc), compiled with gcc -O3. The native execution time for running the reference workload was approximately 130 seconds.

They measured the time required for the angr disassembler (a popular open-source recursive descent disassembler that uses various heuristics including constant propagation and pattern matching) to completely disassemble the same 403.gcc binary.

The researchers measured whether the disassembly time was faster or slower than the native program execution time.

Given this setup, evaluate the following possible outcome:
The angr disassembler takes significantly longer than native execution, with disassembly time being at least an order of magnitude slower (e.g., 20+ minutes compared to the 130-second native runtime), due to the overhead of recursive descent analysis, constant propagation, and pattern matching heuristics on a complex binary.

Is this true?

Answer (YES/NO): NO